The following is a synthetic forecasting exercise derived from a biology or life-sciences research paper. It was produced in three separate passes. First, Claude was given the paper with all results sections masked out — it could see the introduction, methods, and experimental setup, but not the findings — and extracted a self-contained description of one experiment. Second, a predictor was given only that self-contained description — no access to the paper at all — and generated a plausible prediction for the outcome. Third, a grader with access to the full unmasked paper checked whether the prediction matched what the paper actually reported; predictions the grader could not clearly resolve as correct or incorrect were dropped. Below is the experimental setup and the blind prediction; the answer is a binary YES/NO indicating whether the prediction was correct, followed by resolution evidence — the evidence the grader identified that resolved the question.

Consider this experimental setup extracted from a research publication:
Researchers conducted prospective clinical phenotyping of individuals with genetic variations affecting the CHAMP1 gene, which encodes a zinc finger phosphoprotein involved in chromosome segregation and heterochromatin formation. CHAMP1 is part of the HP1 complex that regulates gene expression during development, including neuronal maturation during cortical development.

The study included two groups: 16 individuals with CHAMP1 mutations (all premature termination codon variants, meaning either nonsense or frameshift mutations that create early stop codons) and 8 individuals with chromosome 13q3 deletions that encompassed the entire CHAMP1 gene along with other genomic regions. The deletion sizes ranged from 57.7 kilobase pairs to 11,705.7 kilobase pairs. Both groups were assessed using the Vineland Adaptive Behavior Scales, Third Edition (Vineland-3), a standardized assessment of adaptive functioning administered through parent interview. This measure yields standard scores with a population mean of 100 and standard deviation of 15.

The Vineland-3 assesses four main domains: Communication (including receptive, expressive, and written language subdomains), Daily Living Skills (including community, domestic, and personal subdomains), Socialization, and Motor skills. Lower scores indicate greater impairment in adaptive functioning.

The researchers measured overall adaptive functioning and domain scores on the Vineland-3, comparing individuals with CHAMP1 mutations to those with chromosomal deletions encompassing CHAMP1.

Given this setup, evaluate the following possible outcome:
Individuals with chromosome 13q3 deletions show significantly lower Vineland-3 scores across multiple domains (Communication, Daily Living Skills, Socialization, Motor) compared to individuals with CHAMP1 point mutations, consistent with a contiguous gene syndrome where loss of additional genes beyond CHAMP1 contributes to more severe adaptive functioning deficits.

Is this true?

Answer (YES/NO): NO